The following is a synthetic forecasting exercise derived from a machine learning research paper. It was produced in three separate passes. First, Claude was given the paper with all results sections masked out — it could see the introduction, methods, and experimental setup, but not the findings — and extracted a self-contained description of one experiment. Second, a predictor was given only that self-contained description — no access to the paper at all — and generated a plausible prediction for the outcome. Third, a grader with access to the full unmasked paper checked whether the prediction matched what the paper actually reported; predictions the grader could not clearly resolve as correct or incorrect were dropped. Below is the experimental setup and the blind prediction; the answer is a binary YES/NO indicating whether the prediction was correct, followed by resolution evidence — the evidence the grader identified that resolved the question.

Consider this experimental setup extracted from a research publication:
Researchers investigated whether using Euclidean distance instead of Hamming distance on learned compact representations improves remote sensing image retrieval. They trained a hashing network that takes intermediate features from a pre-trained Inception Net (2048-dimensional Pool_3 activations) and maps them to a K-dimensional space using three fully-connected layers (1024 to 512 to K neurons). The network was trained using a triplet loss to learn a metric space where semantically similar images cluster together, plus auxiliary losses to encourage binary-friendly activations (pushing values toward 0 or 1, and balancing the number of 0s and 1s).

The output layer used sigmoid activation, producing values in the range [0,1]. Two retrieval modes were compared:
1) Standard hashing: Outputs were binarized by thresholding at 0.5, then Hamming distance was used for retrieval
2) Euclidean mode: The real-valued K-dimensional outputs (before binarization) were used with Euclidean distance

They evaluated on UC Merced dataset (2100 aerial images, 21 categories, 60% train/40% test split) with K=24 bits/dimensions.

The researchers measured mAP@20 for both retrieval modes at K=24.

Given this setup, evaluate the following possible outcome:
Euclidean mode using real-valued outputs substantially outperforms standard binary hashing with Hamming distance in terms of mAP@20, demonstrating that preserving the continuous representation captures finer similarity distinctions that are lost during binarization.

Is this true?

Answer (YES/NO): NO